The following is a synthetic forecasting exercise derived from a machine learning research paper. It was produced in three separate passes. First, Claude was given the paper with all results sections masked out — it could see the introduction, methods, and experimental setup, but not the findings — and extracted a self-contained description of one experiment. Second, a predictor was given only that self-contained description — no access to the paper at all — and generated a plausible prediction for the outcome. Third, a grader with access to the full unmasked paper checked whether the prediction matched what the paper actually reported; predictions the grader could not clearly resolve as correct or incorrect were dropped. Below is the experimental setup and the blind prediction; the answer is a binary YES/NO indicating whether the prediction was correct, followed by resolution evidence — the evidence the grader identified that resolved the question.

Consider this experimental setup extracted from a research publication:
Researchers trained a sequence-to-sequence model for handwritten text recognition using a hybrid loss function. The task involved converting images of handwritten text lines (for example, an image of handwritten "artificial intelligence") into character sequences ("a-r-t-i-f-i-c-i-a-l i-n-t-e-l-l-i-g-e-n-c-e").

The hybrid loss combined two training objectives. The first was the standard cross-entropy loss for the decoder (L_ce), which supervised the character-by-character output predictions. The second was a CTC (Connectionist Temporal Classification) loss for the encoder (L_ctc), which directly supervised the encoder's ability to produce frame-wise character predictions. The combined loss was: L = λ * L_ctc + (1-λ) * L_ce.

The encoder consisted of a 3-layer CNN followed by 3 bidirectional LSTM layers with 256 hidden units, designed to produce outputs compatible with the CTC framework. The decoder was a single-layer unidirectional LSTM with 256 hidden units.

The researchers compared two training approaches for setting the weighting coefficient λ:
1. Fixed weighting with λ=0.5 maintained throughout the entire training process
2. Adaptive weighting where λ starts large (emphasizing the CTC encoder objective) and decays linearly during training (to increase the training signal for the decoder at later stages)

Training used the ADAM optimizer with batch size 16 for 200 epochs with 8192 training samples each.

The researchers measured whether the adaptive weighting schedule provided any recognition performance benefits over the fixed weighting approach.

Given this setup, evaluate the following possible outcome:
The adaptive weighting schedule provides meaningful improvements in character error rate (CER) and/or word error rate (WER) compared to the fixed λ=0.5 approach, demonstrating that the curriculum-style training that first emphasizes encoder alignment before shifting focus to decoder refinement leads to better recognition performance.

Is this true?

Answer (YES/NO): NO